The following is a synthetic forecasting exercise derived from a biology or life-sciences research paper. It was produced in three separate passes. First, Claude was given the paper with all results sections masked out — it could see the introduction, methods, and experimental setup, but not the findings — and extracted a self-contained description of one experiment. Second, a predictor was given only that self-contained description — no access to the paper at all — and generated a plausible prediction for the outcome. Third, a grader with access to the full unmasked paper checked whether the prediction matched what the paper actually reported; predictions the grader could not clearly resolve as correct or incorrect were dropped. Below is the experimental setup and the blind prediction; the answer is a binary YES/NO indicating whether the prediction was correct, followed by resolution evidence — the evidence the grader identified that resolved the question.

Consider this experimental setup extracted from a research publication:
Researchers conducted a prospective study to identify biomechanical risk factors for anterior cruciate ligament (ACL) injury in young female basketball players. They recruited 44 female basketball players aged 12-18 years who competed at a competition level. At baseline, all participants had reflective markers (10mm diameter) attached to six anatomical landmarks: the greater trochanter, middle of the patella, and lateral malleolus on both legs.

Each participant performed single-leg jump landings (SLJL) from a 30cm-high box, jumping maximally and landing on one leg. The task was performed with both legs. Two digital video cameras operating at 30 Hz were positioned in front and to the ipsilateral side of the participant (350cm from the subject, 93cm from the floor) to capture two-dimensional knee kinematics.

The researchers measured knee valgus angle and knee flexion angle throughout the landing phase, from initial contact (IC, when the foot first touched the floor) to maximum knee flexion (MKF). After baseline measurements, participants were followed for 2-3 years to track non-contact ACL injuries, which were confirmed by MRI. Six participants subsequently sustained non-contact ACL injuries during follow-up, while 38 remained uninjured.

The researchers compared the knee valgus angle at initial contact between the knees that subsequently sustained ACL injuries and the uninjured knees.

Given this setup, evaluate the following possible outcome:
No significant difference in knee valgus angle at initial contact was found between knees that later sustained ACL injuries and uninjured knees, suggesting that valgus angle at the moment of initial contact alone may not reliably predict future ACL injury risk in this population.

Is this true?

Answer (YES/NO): YES